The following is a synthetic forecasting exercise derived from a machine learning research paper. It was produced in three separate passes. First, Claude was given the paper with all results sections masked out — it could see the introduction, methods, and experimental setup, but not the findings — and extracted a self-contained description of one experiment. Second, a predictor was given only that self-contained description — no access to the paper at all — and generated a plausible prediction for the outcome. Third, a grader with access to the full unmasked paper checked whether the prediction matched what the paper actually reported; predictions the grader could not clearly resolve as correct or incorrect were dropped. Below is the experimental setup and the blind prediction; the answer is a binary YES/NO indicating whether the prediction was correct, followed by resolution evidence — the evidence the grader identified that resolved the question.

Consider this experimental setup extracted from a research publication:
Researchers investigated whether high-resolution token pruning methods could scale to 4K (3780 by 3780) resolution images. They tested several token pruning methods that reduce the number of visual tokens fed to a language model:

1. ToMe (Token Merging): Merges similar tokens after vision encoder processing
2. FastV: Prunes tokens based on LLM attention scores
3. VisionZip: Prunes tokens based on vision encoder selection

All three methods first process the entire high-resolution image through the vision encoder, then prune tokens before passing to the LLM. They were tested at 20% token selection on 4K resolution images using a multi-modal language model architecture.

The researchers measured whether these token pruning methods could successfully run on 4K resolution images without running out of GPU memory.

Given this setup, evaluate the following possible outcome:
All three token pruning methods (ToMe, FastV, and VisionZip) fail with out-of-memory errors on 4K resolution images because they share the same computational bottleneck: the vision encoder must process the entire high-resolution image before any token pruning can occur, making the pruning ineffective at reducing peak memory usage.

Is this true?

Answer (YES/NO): YES